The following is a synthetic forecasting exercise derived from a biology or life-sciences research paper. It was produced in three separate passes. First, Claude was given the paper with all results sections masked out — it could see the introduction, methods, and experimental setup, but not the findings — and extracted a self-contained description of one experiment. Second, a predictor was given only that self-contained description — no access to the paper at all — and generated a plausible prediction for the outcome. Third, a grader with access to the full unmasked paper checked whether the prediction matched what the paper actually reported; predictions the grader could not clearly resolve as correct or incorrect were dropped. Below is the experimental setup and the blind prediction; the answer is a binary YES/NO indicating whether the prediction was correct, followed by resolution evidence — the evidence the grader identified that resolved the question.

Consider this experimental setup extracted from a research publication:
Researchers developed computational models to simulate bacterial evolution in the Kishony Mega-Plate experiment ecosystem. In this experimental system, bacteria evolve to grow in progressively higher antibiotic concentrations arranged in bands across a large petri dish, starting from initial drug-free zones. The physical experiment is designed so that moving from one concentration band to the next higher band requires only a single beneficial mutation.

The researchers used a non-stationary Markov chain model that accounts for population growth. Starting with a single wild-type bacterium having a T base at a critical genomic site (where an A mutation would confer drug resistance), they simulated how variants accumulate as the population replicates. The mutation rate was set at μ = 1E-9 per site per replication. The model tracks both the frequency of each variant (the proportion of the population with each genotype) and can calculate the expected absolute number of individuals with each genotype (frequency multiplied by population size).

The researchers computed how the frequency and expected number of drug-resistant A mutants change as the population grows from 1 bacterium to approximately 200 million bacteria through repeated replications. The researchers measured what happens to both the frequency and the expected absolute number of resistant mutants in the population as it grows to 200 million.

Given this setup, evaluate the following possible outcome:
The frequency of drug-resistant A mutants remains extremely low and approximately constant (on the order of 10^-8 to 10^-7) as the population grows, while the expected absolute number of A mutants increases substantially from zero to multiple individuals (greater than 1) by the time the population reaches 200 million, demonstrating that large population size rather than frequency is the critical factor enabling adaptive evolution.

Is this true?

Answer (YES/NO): NO